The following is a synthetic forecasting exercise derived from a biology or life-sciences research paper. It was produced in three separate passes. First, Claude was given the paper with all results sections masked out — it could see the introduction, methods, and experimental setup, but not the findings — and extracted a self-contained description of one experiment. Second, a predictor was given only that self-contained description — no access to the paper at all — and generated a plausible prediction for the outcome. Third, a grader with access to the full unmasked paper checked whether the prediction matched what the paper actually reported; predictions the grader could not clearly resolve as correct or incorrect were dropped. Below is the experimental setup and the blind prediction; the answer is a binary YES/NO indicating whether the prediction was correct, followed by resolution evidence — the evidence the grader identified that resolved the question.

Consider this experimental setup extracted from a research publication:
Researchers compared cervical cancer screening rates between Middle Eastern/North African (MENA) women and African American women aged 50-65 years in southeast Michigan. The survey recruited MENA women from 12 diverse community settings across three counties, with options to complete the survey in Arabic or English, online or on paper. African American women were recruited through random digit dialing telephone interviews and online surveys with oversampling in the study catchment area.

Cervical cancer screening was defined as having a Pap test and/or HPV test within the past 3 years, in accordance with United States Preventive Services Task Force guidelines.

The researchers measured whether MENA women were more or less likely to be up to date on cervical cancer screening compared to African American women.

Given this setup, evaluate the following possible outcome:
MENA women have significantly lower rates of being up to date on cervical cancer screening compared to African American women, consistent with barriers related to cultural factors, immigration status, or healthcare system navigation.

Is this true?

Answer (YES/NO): YES